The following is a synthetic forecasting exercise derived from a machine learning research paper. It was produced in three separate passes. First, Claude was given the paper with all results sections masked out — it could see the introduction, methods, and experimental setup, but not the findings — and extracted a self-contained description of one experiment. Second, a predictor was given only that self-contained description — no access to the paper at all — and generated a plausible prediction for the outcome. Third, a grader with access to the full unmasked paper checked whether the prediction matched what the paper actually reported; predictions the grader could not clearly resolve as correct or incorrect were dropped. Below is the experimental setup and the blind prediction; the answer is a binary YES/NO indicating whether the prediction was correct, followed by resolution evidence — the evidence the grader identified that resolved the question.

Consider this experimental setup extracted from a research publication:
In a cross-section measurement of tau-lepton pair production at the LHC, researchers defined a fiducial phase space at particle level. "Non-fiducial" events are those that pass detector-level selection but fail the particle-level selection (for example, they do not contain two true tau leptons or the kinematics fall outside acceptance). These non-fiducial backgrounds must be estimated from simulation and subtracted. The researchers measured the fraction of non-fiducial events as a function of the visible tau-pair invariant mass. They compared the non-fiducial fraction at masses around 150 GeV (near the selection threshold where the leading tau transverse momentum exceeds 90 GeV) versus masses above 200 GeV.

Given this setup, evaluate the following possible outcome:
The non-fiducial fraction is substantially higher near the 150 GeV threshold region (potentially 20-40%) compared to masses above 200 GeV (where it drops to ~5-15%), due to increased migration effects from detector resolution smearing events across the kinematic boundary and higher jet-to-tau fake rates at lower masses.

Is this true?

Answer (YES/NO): NO